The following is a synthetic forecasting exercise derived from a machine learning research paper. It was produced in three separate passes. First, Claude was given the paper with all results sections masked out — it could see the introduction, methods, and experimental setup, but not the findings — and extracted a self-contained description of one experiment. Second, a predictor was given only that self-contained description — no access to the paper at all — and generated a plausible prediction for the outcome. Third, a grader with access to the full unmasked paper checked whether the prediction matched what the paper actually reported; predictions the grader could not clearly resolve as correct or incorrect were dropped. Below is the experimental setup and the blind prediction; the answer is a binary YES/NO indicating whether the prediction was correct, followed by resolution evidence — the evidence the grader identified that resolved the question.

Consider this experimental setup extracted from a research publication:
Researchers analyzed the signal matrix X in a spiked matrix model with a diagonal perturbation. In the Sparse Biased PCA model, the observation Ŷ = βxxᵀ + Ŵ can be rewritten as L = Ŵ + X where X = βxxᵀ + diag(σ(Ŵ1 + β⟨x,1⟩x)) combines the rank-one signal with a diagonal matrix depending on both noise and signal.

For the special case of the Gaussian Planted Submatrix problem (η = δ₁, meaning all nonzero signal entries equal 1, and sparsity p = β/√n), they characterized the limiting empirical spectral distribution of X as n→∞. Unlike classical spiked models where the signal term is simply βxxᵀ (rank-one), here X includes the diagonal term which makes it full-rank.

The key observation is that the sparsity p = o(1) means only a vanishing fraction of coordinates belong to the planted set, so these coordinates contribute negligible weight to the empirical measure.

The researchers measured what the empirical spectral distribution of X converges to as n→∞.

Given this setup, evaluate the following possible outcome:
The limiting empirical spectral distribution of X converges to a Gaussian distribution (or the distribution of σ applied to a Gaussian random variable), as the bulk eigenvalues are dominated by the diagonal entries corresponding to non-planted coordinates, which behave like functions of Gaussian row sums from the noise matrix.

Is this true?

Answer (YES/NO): YES